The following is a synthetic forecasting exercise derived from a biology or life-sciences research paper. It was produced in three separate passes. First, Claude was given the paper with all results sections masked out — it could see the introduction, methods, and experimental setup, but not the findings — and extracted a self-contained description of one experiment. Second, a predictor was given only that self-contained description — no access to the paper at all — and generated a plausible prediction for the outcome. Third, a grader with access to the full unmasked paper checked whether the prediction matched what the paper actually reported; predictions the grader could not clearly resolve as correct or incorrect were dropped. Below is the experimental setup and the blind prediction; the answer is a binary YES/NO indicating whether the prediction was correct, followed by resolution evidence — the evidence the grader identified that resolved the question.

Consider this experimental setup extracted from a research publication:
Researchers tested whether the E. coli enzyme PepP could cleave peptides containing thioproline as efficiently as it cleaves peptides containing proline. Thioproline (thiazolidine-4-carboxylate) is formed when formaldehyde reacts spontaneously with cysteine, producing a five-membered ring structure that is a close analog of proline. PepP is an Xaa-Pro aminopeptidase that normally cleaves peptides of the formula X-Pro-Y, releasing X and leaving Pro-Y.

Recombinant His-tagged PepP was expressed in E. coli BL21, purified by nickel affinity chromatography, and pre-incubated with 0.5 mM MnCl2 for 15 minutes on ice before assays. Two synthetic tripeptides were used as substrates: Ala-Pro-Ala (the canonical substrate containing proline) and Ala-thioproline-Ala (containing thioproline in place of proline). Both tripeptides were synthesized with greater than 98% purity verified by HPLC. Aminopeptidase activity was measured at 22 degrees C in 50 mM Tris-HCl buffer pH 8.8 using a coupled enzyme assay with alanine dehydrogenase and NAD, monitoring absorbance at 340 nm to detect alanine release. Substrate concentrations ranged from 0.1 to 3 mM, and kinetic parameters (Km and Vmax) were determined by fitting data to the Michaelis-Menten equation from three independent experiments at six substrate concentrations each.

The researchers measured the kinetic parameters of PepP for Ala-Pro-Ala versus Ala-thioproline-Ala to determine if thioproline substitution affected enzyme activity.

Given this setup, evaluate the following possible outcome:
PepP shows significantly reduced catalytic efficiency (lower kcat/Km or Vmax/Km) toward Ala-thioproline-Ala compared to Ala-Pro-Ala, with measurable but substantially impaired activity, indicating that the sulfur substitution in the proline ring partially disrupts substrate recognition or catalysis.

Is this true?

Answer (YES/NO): NO